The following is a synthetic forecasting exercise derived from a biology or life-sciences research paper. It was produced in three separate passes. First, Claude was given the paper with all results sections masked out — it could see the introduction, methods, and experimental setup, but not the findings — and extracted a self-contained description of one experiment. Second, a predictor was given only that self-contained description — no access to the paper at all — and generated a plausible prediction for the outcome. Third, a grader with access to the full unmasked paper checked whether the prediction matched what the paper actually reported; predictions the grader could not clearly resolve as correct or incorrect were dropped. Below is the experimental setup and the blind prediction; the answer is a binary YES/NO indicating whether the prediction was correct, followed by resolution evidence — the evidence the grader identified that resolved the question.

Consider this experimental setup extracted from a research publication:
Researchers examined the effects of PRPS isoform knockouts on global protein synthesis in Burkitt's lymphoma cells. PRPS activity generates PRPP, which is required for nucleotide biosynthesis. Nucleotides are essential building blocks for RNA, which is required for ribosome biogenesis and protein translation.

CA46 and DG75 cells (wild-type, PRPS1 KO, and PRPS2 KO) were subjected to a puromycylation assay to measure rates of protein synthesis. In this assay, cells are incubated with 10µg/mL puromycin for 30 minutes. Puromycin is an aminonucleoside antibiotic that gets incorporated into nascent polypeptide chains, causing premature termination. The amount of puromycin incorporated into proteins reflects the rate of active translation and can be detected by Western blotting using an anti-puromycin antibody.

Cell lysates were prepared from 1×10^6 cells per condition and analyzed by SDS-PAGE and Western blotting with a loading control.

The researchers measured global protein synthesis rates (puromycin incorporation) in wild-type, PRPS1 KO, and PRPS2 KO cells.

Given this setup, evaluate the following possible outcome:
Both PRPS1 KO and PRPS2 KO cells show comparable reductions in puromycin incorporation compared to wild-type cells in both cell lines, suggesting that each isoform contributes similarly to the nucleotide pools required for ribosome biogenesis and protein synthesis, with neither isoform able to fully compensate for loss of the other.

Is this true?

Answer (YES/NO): NO